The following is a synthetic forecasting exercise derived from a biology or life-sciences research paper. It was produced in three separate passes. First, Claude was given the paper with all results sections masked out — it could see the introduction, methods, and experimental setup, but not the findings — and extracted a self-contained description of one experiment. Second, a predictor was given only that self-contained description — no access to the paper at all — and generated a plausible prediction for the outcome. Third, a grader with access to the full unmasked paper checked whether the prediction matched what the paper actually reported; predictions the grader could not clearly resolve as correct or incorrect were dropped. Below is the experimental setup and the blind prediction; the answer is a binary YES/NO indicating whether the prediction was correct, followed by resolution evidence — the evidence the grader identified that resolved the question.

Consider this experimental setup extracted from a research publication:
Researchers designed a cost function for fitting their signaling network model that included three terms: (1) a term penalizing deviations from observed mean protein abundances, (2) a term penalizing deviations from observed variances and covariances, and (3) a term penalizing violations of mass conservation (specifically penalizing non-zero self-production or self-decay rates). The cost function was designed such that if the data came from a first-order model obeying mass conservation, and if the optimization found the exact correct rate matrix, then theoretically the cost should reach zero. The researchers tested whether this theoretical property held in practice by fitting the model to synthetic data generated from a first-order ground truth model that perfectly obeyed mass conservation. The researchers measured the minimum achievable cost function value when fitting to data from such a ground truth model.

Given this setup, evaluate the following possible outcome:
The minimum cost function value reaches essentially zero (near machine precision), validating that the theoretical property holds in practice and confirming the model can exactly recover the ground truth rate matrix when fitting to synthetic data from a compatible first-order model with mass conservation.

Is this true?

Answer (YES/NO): YES